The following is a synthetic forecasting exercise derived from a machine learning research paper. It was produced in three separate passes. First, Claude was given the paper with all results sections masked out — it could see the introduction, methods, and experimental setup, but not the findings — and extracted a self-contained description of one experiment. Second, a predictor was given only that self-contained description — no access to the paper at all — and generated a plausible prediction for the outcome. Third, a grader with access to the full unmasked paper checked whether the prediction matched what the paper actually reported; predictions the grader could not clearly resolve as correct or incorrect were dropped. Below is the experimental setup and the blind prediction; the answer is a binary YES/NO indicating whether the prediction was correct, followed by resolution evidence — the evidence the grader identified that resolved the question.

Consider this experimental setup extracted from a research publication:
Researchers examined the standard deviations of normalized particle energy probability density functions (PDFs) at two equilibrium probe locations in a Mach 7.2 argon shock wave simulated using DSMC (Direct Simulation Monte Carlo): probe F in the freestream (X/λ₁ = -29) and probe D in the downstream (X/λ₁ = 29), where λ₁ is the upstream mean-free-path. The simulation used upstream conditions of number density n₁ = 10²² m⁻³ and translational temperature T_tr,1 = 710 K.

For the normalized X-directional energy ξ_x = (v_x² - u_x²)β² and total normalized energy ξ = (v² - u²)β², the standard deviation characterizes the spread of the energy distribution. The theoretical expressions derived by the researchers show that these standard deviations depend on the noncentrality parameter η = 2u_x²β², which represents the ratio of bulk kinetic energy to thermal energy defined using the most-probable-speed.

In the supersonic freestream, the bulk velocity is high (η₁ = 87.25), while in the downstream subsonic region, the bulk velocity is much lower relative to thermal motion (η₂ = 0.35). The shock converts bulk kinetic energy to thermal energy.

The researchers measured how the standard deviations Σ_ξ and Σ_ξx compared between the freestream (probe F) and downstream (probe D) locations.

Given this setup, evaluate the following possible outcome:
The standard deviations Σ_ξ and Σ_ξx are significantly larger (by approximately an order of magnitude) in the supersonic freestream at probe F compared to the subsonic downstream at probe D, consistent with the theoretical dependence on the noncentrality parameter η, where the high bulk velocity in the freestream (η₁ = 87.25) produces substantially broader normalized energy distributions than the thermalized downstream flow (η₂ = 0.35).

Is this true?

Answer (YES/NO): YES